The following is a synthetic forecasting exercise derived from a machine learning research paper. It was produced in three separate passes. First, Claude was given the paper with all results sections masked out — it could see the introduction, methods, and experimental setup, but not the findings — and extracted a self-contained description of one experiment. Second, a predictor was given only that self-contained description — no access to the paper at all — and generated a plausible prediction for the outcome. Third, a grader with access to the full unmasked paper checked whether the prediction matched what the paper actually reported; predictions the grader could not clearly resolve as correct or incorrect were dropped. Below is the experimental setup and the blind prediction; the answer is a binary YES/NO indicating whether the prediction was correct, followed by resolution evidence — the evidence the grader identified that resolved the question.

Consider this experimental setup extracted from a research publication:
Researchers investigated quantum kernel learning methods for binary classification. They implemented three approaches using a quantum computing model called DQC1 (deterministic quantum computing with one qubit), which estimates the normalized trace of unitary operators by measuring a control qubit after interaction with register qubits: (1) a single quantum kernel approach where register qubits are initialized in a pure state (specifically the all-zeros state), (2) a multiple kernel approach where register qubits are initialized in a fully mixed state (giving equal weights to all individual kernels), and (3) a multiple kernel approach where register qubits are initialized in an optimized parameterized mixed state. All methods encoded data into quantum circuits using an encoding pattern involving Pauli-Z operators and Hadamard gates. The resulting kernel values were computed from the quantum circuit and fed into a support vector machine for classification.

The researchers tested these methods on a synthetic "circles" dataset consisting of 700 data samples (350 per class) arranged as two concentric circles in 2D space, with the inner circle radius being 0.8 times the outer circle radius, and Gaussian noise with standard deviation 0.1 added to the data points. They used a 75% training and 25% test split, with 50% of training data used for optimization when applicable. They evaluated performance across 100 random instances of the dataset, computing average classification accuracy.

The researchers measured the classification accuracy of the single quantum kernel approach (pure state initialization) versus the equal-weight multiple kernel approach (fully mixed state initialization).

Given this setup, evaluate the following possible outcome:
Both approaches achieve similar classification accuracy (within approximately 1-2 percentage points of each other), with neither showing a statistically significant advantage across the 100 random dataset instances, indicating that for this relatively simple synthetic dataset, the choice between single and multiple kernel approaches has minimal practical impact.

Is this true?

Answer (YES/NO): NO